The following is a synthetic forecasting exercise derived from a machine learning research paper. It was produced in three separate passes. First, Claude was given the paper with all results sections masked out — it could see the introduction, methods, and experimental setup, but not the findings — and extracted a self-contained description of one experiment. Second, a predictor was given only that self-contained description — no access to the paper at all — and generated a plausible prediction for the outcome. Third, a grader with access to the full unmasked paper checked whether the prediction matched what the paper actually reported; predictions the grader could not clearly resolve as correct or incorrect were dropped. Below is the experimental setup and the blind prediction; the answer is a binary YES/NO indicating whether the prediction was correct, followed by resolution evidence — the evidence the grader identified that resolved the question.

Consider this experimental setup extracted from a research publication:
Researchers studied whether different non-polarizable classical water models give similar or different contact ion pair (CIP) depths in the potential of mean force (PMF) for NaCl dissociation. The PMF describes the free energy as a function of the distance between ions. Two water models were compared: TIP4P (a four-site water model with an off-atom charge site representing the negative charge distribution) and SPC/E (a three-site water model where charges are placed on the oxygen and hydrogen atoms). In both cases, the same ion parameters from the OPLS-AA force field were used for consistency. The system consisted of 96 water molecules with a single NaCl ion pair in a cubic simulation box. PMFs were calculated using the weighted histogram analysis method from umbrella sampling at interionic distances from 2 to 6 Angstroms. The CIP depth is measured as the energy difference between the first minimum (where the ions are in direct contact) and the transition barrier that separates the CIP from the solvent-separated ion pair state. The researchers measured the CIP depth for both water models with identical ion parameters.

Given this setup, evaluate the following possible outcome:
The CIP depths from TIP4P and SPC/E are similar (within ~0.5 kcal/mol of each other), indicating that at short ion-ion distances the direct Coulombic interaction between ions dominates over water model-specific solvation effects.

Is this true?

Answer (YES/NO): YES